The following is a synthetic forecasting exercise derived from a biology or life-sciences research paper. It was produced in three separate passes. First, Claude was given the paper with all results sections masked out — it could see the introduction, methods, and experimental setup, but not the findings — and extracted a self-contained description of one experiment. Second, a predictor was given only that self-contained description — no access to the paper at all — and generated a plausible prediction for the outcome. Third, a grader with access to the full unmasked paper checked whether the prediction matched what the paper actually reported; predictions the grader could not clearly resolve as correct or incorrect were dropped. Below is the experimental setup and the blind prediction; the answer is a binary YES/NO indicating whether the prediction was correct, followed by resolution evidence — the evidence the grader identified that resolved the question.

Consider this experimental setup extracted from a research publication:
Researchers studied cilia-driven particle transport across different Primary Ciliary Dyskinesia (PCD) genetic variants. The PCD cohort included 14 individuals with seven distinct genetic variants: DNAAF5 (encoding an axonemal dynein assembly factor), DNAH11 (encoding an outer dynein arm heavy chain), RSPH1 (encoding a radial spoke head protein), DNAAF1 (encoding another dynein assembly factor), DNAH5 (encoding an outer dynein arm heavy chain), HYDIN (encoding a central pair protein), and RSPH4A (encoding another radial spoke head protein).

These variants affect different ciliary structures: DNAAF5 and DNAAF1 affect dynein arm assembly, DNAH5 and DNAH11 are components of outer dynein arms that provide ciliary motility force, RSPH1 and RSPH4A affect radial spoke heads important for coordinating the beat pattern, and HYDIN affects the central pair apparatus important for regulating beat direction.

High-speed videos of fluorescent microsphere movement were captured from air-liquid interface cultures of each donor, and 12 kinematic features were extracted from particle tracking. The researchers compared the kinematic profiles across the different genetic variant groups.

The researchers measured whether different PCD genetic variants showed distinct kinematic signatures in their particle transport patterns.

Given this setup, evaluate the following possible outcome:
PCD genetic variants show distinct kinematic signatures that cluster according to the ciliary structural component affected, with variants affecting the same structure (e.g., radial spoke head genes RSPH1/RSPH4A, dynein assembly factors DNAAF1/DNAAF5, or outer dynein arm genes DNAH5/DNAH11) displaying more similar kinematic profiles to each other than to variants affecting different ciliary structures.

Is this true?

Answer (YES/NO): NO